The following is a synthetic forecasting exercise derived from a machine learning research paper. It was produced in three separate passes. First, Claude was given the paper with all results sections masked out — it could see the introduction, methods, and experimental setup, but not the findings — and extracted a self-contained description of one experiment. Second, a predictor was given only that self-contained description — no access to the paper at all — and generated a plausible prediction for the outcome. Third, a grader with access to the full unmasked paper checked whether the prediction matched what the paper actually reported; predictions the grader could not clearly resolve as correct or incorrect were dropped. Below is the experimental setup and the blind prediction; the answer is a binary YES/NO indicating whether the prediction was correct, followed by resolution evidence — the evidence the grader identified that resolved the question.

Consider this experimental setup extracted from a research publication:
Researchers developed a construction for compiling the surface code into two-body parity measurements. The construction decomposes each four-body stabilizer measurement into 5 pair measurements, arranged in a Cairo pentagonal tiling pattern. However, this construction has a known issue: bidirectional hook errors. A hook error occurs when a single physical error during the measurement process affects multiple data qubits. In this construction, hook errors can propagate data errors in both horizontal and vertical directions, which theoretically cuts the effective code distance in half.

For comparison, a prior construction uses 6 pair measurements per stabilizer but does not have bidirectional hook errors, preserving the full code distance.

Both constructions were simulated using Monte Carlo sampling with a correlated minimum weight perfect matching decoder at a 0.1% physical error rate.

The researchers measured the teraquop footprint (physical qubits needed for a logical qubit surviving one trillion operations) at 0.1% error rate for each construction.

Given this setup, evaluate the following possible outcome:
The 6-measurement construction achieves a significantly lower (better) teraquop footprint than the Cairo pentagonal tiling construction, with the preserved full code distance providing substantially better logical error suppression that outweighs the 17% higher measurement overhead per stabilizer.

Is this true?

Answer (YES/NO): NO